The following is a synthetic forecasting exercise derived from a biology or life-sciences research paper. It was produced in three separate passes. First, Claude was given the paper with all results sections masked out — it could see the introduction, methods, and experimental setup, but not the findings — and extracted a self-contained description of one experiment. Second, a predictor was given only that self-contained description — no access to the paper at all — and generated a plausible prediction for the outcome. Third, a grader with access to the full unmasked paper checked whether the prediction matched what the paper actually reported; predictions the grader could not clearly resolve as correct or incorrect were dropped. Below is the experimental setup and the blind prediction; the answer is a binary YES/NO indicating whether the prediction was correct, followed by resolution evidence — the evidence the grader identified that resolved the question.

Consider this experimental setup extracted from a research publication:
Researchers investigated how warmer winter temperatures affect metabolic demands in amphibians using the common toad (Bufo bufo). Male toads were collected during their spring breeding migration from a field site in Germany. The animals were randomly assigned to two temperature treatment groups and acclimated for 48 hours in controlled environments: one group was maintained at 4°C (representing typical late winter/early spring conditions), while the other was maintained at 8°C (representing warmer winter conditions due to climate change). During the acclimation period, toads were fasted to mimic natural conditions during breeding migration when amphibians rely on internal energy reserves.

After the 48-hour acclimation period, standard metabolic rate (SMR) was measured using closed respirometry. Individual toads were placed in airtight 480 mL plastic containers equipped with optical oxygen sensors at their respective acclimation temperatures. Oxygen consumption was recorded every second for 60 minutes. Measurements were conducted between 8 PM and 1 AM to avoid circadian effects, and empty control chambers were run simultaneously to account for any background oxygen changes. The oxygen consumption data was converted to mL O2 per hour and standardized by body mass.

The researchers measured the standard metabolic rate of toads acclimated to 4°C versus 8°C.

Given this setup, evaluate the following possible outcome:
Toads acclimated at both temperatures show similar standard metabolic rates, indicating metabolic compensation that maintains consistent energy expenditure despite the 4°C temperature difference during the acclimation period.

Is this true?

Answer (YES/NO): NO